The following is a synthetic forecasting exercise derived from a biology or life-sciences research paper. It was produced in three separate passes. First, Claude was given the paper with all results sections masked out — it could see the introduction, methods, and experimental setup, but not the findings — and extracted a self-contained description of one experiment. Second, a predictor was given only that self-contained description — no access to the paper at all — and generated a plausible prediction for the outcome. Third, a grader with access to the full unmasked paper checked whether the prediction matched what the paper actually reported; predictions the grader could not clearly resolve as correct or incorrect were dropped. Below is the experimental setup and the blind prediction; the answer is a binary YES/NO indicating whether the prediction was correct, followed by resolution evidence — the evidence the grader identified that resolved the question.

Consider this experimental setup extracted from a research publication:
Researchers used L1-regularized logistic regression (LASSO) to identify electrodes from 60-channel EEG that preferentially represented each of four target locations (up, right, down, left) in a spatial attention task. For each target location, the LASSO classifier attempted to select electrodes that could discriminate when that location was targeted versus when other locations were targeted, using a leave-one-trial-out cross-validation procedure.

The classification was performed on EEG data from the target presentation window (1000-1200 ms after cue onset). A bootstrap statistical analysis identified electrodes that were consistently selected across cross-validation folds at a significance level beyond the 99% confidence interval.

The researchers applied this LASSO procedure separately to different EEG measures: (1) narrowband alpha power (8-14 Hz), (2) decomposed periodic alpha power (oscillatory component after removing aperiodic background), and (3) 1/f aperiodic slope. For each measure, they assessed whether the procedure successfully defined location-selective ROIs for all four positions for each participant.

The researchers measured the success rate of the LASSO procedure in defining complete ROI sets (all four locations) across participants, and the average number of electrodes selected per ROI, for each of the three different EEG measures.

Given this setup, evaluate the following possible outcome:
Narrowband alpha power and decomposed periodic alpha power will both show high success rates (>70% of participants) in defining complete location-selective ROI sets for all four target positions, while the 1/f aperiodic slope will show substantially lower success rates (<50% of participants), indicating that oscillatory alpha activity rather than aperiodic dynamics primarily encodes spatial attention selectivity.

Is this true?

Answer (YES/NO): NO